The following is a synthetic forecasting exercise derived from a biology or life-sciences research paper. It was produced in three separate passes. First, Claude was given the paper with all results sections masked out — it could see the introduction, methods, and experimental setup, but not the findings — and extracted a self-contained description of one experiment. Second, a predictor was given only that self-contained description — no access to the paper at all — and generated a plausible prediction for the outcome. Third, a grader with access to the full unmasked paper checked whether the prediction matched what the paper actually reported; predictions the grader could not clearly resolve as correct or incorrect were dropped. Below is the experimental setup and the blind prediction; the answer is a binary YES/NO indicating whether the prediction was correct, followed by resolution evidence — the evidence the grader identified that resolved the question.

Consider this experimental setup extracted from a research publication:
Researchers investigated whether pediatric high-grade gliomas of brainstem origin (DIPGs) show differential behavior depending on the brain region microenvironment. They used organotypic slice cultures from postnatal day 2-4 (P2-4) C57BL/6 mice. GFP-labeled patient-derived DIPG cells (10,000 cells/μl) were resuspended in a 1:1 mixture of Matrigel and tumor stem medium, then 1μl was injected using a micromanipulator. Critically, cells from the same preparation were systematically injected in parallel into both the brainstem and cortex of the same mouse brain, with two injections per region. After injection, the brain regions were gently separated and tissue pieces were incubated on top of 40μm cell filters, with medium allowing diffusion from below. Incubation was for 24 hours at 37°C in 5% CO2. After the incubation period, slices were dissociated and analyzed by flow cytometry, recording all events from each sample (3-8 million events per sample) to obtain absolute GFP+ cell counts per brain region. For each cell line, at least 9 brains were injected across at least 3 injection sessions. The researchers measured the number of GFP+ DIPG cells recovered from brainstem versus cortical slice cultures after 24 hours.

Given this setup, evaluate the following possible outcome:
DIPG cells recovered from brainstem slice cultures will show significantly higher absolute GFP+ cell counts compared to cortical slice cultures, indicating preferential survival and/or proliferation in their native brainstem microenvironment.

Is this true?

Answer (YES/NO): YES